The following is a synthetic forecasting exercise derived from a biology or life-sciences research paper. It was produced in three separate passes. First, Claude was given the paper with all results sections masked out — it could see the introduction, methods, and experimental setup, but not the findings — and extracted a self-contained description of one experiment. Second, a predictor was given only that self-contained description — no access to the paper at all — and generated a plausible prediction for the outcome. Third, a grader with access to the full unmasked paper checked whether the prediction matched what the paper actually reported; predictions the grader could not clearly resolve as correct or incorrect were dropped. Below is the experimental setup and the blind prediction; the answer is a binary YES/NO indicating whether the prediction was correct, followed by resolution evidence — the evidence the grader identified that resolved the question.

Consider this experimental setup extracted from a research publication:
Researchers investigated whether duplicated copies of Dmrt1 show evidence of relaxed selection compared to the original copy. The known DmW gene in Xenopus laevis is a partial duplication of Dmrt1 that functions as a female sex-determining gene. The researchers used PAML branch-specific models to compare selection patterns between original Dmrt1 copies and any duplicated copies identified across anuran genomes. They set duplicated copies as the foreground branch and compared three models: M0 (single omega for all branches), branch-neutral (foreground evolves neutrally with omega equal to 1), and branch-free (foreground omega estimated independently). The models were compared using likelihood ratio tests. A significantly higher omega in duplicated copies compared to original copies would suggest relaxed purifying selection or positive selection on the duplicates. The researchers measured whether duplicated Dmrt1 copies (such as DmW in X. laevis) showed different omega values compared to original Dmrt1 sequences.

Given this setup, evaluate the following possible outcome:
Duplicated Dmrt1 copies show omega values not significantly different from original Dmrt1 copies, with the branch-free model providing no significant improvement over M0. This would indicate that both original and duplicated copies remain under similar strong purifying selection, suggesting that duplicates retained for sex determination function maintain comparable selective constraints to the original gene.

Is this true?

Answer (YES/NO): NO